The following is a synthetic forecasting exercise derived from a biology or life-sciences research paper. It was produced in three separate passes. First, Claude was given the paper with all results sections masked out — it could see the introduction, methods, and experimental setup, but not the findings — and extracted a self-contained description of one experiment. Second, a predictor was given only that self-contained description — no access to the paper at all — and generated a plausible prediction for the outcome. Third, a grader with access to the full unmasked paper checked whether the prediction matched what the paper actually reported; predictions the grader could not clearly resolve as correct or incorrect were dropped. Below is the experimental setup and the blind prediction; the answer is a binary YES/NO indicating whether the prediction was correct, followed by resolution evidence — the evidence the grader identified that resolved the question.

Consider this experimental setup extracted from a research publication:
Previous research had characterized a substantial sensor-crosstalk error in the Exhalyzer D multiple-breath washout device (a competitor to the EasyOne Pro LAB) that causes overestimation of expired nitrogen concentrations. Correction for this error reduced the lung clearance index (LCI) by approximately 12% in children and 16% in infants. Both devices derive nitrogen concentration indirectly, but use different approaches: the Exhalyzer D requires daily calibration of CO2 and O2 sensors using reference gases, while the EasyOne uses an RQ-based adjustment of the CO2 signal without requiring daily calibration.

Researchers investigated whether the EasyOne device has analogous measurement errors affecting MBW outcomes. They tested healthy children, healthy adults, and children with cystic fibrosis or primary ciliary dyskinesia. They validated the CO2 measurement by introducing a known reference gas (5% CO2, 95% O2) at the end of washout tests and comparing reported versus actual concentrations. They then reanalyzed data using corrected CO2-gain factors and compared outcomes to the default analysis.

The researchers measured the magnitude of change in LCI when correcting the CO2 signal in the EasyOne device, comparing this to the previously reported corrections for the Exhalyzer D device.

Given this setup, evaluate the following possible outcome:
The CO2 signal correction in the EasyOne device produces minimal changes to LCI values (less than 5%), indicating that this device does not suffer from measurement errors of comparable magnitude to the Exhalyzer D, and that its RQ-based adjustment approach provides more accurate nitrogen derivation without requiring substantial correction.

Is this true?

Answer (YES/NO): NO